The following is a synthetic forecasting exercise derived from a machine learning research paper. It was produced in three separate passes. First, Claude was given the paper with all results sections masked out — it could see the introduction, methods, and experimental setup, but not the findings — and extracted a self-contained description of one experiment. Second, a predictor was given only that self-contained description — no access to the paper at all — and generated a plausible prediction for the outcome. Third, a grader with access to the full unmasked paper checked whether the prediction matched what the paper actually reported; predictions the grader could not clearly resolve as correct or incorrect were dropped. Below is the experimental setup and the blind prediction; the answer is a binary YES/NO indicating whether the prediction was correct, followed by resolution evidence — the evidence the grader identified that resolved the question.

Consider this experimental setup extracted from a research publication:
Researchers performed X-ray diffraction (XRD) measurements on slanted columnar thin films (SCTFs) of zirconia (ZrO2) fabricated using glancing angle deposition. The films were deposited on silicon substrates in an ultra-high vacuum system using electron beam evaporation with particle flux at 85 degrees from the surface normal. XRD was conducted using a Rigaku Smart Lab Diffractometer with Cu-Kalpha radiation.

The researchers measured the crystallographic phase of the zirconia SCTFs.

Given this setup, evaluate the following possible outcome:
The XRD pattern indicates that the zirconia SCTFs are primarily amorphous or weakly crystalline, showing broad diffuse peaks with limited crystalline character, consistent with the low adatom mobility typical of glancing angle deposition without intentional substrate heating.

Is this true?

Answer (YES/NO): NO